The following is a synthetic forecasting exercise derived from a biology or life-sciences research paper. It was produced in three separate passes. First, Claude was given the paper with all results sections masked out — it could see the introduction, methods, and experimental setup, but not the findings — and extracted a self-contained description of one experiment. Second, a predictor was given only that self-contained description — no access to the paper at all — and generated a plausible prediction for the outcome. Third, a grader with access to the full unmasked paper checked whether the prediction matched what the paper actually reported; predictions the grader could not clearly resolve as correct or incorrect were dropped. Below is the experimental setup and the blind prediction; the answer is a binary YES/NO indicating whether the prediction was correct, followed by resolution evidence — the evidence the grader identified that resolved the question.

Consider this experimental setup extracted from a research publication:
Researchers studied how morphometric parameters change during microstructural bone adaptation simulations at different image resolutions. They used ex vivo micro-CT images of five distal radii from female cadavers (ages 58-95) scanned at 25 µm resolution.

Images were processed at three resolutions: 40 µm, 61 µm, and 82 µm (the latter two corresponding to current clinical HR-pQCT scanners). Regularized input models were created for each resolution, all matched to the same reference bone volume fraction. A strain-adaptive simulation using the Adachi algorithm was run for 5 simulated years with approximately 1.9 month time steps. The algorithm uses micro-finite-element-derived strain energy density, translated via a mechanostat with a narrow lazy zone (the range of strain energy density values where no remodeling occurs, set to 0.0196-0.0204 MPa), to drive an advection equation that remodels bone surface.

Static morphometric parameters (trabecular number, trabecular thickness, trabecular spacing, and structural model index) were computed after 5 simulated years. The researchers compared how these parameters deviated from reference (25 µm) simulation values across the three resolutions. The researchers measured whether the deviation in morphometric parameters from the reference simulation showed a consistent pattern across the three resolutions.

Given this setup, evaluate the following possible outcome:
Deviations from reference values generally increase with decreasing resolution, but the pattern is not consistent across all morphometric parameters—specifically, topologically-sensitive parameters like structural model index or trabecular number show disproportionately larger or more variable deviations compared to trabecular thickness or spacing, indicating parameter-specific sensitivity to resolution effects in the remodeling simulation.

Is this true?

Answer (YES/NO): NO